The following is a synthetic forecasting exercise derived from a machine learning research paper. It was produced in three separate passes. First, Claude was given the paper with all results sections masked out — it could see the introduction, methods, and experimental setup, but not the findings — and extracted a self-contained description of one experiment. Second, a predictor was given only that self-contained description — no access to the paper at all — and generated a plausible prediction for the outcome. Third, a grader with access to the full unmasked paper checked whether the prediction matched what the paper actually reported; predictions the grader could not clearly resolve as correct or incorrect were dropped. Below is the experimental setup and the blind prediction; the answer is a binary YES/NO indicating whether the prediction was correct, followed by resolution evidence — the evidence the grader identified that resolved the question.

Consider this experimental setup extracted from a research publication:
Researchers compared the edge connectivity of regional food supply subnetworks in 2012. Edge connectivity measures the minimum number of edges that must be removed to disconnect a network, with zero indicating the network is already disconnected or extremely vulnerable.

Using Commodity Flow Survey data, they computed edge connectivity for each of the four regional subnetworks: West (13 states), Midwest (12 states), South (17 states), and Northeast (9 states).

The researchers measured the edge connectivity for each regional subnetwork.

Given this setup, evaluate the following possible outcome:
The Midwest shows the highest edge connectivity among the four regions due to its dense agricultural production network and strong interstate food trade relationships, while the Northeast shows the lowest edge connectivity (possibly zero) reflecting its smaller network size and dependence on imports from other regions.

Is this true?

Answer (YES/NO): NO